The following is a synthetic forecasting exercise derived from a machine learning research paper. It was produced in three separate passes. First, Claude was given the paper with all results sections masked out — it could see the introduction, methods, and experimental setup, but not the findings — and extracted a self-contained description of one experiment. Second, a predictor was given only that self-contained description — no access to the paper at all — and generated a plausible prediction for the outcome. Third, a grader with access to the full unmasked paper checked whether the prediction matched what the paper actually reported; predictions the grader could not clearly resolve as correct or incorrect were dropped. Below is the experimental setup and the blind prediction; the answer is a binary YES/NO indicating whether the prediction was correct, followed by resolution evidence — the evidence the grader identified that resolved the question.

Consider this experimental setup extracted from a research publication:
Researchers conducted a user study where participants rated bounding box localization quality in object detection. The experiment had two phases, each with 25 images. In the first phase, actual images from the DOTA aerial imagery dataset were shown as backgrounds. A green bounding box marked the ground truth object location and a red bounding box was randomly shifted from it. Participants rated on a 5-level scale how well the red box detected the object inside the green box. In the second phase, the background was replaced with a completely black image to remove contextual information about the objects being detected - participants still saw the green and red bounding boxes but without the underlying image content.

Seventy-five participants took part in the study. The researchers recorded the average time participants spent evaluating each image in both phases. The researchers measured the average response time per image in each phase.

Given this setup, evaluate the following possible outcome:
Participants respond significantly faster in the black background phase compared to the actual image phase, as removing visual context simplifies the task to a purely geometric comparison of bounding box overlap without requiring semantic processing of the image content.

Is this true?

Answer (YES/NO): YES